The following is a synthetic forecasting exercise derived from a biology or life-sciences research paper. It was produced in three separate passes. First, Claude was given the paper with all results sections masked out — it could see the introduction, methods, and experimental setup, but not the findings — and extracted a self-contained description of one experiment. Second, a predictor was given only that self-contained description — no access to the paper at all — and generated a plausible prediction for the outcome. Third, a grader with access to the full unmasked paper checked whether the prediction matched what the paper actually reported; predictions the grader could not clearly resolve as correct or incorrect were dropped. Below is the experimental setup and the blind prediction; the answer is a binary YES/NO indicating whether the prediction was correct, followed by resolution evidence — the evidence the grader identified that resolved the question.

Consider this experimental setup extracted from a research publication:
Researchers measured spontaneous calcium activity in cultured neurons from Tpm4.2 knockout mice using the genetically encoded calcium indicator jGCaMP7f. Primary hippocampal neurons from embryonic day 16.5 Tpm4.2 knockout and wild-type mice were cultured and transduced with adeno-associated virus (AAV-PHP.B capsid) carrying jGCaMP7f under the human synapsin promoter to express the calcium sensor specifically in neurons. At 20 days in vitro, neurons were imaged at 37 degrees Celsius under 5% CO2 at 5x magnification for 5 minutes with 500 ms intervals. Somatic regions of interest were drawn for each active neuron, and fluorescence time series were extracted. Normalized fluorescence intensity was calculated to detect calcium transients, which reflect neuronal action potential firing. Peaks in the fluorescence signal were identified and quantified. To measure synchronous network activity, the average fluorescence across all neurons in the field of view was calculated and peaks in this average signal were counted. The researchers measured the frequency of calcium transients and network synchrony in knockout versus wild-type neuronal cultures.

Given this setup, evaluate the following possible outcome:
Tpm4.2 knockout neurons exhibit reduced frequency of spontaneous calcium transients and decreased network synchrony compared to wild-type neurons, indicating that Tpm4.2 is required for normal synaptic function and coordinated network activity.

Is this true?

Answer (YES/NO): NO